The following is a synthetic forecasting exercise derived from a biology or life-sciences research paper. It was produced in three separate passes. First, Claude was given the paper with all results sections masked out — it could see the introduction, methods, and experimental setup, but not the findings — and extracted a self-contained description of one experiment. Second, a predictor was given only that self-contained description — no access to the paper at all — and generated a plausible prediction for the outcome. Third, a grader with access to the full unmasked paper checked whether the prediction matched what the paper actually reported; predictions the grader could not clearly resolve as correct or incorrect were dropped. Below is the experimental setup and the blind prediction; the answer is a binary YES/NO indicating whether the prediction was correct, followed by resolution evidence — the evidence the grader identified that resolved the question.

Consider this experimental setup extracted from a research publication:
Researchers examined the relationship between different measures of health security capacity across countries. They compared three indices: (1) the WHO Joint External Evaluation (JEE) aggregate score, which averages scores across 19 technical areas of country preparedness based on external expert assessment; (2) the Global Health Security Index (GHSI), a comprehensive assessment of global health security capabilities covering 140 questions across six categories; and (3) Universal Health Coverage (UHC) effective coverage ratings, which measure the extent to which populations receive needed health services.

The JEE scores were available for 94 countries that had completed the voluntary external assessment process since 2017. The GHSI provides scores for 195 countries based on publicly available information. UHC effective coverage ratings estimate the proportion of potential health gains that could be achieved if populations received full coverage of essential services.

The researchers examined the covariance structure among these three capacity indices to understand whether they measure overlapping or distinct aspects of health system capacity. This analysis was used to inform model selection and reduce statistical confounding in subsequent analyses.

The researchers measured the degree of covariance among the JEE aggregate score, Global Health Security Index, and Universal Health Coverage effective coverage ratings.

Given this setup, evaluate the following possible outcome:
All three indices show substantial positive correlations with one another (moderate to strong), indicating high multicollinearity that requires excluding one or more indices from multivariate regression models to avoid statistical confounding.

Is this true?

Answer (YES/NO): YES